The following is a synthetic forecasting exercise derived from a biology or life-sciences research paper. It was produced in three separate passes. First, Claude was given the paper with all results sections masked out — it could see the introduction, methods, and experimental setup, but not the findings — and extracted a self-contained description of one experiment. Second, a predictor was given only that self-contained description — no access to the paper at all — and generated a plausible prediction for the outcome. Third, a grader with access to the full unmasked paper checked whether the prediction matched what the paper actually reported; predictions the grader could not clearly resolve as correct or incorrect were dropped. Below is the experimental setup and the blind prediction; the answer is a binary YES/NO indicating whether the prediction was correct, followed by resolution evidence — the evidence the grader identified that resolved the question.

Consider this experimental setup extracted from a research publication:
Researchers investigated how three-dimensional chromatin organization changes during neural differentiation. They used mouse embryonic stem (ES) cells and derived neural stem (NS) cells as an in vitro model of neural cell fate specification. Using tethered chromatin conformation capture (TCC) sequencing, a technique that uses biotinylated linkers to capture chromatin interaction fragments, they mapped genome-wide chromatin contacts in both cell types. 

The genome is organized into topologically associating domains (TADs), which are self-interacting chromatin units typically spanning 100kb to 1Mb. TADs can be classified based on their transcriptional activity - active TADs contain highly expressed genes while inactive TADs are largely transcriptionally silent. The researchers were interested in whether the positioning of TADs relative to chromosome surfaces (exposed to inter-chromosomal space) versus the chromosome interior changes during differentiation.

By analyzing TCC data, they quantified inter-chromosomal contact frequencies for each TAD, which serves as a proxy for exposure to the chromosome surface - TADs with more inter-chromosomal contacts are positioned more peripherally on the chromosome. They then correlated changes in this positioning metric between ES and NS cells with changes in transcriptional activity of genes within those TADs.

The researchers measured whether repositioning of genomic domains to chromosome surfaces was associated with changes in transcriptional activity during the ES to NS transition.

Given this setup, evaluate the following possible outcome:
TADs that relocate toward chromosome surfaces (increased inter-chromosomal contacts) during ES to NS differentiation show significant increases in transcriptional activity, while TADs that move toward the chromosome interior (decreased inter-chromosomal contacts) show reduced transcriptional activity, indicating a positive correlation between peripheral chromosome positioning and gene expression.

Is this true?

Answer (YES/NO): YES